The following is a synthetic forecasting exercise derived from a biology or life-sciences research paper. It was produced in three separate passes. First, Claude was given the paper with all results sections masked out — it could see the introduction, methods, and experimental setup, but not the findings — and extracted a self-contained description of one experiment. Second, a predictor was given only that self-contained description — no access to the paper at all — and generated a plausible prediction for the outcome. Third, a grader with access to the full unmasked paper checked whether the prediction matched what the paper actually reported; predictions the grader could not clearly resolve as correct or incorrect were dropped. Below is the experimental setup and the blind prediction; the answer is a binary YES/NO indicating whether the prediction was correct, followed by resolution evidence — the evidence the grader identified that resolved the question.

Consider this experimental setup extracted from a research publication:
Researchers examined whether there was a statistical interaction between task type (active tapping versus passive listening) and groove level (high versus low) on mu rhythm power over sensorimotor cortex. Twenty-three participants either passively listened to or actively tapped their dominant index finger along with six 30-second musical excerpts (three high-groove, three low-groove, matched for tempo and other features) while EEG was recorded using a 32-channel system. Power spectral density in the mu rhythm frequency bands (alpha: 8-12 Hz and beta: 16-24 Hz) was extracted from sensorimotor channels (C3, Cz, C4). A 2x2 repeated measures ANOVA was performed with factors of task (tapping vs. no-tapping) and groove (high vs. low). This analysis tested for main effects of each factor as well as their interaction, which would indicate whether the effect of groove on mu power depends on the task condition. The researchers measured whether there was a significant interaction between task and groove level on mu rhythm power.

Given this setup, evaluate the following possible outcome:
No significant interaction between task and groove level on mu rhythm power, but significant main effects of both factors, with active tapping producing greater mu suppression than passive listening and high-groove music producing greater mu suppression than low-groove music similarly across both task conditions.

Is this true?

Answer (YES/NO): NO